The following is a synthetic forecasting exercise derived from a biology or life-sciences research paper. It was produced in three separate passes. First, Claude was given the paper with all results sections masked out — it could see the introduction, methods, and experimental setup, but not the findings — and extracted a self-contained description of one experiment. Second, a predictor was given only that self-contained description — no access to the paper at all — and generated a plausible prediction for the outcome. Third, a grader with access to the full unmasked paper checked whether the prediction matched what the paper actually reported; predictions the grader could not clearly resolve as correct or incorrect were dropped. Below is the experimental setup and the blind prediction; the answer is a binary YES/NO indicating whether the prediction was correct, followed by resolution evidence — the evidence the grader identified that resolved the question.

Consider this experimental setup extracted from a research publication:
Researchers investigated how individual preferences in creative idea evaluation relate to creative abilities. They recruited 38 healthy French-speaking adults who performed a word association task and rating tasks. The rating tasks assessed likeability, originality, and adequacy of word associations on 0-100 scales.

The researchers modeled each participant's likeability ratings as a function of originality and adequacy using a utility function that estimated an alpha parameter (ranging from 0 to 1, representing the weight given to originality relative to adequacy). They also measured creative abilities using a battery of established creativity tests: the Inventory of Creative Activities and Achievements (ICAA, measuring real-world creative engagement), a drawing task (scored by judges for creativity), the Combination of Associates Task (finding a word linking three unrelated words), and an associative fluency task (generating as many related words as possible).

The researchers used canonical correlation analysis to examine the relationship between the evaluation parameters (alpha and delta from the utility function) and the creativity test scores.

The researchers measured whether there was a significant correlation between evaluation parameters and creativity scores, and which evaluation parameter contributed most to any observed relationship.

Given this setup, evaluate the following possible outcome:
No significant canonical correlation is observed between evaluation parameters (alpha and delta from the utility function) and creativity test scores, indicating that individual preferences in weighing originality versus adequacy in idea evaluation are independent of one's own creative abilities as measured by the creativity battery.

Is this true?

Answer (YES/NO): NO